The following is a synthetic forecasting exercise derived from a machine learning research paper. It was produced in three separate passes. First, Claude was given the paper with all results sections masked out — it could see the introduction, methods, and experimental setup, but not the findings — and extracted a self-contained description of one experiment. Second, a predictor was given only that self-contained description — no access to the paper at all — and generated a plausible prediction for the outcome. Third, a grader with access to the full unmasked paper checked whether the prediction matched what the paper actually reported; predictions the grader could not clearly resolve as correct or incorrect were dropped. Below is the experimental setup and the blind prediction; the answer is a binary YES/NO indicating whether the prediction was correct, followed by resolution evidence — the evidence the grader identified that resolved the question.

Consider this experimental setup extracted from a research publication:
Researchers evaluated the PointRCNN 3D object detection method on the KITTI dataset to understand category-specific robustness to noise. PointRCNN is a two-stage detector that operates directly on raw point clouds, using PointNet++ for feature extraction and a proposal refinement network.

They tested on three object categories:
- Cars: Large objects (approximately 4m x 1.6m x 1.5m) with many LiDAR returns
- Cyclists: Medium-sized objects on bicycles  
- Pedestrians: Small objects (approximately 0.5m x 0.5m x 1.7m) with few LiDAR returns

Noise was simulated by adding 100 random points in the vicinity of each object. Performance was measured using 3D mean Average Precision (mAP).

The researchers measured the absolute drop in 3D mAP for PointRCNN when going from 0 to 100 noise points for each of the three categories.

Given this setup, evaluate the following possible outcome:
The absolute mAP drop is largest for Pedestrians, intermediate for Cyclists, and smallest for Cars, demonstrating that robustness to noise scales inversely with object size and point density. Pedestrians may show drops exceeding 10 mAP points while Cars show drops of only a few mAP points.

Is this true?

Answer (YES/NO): NO